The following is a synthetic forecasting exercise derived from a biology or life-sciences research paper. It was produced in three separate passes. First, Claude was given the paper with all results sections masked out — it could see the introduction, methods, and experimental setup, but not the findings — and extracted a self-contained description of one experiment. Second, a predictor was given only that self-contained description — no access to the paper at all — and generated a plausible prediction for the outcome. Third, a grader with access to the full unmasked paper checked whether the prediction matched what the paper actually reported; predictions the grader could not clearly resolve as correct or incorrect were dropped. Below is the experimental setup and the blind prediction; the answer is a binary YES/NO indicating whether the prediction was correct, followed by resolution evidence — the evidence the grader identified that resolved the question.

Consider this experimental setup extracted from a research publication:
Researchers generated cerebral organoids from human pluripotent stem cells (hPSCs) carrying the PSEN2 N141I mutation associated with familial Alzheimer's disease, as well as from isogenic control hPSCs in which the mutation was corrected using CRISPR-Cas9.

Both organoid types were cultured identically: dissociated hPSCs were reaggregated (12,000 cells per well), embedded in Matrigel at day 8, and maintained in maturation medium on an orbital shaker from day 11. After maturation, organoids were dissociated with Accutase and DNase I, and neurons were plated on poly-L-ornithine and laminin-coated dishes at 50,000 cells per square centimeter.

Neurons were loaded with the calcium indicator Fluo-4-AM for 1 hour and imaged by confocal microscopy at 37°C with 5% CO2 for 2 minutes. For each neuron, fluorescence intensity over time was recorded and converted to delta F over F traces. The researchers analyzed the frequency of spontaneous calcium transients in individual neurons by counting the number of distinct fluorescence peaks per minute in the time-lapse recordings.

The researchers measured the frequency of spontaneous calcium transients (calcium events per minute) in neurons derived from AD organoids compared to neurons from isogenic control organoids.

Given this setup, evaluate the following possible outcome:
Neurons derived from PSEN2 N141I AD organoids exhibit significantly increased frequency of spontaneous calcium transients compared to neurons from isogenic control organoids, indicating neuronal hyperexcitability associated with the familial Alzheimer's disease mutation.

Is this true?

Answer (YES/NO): NO